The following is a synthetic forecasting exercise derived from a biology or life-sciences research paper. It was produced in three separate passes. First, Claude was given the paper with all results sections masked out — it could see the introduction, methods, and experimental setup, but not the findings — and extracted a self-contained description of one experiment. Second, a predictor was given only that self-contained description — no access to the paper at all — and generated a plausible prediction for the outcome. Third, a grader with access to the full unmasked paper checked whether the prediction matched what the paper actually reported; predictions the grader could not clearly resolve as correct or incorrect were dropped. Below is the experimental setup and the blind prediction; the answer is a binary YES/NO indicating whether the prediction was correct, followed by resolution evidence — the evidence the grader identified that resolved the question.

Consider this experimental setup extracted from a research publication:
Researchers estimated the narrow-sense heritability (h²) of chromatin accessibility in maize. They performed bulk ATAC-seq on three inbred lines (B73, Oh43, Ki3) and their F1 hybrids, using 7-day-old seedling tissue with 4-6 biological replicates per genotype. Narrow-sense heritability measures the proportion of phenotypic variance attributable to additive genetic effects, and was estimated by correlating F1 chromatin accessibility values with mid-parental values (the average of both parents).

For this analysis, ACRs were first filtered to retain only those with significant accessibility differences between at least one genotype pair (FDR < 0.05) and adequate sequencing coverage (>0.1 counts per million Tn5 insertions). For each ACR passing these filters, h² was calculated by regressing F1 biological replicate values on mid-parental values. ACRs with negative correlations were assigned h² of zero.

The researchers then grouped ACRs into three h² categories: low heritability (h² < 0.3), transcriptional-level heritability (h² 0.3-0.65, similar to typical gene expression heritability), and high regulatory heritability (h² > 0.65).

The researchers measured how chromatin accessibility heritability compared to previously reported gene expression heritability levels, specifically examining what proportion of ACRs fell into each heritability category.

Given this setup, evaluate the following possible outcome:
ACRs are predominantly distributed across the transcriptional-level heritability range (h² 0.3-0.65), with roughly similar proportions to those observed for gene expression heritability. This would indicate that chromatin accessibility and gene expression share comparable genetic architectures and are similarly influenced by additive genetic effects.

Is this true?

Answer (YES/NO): NO